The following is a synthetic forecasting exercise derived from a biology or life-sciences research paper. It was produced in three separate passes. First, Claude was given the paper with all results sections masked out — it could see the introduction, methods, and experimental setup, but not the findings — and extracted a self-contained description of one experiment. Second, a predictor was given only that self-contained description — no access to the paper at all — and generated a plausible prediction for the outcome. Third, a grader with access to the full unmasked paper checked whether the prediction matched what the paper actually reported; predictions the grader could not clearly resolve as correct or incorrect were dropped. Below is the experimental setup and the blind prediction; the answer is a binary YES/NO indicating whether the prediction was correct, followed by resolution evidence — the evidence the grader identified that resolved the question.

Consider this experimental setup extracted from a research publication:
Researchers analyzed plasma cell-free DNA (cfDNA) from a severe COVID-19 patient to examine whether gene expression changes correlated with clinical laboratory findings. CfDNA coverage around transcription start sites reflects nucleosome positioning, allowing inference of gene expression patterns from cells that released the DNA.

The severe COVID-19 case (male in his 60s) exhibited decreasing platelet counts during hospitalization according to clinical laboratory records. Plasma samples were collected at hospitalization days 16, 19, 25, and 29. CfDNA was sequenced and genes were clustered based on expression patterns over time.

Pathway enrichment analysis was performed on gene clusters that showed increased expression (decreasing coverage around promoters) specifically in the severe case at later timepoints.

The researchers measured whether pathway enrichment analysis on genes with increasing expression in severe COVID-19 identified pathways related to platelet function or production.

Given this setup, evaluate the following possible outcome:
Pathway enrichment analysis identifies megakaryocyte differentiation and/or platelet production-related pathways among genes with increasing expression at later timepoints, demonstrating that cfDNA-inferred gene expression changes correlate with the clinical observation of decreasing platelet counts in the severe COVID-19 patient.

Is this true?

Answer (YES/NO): YES